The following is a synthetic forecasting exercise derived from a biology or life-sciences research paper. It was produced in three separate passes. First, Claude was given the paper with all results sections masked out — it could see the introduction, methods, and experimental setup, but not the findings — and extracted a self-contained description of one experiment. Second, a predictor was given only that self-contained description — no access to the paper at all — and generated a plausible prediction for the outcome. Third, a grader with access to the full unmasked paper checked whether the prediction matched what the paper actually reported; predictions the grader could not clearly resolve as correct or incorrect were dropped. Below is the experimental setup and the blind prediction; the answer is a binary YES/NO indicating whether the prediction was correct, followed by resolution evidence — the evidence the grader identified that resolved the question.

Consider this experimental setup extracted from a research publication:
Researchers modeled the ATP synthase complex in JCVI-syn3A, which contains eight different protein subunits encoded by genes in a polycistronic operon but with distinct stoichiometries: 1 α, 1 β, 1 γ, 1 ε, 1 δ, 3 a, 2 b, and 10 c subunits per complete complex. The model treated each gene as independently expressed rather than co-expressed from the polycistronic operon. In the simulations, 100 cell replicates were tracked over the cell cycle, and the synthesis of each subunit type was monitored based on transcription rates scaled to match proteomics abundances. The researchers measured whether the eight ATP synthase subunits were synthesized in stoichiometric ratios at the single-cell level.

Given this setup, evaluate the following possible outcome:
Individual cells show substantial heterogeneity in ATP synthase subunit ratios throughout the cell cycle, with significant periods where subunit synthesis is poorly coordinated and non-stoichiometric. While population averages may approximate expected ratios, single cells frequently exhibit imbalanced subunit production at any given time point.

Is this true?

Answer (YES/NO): YES